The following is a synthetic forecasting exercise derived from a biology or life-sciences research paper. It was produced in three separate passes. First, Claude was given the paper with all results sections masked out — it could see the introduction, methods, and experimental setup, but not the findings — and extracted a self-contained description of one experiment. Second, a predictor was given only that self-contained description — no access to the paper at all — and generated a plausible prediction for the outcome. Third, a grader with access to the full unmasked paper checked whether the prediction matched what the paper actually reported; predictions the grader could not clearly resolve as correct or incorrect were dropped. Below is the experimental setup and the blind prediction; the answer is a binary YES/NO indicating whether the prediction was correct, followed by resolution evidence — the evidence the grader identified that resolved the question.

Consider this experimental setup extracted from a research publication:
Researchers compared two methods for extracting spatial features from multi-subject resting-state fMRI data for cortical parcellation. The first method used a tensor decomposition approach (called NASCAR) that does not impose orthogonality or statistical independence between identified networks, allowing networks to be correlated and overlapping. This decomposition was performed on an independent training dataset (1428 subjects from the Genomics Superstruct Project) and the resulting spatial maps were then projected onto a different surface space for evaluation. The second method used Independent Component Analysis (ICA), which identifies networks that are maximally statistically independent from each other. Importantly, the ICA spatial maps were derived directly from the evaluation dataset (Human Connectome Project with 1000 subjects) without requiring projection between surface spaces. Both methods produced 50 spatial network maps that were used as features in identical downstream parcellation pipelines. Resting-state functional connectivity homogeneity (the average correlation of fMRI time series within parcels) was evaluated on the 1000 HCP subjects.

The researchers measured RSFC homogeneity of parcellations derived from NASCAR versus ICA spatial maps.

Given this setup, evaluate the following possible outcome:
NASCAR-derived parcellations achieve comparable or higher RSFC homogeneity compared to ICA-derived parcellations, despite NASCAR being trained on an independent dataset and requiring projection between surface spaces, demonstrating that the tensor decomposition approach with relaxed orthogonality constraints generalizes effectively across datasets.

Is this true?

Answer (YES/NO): YES